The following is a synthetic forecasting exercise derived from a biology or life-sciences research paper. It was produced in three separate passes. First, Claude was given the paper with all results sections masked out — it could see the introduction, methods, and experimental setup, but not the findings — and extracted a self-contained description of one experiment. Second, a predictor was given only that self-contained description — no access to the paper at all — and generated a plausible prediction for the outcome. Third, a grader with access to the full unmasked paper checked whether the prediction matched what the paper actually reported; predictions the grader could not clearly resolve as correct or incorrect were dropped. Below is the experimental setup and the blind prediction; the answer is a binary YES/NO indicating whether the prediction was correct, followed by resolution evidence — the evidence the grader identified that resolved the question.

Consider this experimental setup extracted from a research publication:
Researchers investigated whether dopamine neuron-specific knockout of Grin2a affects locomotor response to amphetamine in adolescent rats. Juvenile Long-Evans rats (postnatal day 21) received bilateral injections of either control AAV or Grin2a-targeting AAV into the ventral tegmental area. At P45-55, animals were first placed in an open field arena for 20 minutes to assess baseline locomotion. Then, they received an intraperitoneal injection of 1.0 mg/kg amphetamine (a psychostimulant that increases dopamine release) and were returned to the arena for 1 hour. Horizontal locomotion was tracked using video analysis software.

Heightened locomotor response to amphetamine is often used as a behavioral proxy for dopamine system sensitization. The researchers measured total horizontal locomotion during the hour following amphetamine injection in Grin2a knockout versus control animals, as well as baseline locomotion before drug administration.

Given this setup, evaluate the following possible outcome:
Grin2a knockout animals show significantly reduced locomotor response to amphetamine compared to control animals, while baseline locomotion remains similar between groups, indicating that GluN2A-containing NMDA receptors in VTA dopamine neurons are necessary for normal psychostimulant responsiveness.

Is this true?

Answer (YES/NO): NO